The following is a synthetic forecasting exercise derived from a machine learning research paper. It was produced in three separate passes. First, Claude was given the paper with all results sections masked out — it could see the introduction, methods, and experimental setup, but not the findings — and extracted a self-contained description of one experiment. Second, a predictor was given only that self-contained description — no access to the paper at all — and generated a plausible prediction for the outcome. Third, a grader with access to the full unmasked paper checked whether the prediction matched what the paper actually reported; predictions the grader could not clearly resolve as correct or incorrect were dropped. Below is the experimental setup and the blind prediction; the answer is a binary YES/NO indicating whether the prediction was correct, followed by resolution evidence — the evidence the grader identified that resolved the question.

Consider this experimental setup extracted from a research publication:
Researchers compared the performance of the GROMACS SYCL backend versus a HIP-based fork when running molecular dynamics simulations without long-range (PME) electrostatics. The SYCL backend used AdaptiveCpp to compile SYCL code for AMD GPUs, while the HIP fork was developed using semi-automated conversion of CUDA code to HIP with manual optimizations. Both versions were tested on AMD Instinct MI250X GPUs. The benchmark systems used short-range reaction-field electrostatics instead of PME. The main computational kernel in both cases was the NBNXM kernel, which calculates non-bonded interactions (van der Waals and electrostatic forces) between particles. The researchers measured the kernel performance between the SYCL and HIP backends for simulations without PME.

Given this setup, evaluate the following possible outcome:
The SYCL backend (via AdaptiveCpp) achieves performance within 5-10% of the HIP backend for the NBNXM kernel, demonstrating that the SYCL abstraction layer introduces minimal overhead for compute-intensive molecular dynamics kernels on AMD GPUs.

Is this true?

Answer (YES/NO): NO